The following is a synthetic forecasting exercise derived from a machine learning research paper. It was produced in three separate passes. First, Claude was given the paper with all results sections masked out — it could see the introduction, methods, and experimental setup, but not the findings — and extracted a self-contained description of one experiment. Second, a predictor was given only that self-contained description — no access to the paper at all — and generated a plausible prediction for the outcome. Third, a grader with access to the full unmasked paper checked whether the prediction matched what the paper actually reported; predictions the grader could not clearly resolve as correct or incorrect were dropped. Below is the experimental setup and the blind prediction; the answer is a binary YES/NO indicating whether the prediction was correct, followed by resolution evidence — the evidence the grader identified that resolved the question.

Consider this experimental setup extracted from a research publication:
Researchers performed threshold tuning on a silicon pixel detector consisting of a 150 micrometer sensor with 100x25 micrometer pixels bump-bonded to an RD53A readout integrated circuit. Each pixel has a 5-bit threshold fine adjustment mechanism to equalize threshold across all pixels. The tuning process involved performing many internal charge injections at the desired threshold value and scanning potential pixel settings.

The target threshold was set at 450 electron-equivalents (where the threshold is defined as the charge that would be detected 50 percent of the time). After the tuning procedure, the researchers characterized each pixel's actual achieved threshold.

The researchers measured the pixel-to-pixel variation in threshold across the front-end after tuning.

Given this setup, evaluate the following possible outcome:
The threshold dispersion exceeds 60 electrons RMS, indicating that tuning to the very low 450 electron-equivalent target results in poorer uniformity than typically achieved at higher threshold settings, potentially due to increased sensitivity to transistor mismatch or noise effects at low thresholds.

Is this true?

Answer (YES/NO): NO